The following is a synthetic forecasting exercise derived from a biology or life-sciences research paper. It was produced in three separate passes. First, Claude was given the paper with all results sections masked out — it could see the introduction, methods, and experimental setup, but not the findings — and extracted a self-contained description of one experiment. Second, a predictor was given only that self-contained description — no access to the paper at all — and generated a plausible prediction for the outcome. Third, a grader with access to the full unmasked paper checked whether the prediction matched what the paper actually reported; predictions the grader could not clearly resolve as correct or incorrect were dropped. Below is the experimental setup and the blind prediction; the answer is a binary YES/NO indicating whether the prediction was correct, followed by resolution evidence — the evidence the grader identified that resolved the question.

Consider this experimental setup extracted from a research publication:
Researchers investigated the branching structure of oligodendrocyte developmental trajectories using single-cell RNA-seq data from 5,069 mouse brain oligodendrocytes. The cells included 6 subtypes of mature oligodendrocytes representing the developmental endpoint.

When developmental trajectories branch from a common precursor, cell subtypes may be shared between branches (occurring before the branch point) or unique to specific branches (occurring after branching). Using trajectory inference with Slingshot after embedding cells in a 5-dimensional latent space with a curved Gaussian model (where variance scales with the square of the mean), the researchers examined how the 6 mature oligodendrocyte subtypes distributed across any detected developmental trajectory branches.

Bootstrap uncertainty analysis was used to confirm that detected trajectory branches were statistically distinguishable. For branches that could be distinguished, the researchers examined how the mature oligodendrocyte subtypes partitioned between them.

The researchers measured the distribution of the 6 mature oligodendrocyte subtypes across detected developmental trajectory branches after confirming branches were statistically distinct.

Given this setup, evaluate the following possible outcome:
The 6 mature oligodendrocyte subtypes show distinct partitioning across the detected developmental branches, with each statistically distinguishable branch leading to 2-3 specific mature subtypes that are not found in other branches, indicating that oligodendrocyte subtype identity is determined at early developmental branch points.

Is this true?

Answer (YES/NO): YES